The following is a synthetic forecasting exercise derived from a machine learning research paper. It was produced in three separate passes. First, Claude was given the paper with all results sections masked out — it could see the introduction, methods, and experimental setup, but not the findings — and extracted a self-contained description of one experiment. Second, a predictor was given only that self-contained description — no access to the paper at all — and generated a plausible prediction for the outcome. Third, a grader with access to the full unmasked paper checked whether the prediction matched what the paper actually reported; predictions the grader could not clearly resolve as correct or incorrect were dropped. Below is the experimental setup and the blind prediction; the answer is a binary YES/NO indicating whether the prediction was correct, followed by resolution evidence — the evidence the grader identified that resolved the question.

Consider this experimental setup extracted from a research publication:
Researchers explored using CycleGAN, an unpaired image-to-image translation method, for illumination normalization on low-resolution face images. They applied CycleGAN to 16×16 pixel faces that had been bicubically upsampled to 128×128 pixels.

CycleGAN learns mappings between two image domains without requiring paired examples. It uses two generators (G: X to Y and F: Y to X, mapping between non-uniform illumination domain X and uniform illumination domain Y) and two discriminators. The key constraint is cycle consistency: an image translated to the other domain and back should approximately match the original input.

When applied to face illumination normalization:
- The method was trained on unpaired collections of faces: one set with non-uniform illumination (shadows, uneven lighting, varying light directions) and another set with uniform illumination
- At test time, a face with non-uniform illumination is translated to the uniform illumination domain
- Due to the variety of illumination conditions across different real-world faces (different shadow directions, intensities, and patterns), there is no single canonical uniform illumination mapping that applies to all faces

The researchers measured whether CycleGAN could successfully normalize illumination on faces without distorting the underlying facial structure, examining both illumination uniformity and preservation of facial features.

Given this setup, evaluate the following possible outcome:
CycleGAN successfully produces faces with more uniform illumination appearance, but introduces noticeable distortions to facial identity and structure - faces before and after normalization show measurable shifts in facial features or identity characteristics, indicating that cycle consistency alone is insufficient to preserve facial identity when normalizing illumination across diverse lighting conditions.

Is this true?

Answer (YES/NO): NO